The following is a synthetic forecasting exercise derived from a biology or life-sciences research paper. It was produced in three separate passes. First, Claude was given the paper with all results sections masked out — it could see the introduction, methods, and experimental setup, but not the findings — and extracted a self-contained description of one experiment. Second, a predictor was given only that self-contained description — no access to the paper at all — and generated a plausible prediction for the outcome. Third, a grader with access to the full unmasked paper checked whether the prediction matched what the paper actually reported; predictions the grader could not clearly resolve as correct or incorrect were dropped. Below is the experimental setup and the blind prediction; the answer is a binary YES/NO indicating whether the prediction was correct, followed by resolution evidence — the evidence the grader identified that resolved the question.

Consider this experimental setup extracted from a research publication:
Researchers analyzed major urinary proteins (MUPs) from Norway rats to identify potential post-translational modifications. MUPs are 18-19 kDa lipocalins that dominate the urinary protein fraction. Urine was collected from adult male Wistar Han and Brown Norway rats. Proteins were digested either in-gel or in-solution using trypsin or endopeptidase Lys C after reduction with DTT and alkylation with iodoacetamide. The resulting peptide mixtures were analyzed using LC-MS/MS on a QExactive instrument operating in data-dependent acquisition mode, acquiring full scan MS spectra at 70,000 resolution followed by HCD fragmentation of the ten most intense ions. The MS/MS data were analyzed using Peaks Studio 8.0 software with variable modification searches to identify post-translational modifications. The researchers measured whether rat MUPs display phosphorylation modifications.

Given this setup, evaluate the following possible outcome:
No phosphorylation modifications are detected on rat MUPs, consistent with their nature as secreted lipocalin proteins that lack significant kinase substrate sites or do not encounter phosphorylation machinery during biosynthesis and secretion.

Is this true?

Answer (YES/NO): NO